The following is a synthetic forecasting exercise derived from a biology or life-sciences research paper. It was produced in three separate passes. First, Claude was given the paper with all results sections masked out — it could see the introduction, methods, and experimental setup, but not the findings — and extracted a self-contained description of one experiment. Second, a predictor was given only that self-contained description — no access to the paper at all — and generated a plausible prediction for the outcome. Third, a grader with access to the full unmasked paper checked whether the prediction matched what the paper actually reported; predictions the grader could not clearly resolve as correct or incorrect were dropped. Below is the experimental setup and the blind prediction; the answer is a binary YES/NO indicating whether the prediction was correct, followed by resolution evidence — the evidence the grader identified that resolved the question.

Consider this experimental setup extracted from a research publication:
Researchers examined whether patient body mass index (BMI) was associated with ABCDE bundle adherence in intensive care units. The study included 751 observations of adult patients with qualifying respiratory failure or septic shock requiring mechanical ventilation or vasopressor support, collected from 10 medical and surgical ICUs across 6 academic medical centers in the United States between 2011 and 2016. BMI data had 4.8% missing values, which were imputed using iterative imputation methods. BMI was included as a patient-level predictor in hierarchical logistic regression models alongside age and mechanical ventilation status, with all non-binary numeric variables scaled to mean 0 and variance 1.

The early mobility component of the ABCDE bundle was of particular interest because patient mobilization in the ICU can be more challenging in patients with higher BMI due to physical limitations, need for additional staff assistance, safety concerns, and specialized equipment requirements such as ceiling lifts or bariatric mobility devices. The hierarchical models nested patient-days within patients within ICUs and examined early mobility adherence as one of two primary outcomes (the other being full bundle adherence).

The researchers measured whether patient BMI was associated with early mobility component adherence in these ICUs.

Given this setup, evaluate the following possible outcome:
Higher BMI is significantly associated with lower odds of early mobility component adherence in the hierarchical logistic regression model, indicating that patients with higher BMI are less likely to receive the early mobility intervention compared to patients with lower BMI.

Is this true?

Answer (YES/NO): NO